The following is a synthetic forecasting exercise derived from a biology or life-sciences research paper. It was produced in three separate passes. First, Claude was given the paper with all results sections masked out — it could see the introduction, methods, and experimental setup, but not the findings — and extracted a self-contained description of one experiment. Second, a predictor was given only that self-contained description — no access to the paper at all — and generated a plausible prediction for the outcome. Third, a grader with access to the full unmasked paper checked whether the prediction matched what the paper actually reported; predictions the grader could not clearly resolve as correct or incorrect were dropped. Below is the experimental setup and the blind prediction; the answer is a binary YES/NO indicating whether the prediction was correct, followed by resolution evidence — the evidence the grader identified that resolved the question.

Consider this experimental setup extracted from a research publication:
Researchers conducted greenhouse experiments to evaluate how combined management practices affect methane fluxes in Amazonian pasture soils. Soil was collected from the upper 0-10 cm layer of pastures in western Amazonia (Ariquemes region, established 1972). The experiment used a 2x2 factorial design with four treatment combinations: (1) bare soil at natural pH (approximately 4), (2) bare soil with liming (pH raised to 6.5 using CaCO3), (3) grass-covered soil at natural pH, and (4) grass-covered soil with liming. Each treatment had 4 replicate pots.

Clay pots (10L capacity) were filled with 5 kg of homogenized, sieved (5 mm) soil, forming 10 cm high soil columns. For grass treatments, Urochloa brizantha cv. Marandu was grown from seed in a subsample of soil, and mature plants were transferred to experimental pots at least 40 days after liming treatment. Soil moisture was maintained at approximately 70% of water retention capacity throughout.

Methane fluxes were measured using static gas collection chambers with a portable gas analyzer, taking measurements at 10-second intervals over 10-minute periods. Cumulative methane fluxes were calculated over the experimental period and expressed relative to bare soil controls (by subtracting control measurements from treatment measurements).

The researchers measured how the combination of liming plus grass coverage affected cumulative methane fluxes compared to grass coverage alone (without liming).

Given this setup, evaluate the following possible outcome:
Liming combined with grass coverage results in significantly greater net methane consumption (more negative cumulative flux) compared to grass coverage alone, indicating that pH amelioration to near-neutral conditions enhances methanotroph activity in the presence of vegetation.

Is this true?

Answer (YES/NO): NO